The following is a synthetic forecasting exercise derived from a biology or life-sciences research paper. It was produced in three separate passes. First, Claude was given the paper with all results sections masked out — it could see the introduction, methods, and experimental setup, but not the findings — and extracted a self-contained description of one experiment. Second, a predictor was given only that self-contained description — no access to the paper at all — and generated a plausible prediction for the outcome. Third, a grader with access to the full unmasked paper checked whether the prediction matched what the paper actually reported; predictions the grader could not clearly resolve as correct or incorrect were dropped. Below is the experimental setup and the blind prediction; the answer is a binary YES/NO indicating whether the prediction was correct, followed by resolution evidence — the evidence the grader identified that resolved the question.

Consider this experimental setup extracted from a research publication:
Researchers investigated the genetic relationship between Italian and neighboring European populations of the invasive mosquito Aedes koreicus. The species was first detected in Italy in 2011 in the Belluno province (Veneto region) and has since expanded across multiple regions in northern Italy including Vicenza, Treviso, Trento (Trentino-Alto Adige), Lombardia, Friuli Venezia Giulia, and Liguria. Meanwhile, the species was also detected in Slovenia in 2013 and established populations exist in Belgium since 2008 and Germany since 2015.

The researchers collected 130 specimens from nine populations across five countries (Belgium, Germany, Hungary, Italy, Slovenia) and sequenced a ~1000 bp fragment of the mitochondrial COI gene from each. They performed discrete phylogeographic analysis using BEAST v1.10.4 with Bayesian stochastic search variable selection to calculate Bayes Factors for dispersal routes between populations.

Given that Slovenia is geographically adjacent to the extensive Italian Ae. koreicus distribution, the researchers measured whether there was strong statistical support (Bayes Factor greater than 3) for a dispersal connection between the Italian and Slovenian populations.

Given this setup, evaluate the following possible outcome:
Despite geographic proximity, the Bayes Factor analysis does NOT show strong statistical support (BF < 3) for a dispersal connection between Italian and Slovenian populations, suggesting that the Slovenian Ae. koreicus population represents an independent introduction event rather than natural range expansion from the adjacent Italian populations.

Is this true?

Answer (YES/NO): YES